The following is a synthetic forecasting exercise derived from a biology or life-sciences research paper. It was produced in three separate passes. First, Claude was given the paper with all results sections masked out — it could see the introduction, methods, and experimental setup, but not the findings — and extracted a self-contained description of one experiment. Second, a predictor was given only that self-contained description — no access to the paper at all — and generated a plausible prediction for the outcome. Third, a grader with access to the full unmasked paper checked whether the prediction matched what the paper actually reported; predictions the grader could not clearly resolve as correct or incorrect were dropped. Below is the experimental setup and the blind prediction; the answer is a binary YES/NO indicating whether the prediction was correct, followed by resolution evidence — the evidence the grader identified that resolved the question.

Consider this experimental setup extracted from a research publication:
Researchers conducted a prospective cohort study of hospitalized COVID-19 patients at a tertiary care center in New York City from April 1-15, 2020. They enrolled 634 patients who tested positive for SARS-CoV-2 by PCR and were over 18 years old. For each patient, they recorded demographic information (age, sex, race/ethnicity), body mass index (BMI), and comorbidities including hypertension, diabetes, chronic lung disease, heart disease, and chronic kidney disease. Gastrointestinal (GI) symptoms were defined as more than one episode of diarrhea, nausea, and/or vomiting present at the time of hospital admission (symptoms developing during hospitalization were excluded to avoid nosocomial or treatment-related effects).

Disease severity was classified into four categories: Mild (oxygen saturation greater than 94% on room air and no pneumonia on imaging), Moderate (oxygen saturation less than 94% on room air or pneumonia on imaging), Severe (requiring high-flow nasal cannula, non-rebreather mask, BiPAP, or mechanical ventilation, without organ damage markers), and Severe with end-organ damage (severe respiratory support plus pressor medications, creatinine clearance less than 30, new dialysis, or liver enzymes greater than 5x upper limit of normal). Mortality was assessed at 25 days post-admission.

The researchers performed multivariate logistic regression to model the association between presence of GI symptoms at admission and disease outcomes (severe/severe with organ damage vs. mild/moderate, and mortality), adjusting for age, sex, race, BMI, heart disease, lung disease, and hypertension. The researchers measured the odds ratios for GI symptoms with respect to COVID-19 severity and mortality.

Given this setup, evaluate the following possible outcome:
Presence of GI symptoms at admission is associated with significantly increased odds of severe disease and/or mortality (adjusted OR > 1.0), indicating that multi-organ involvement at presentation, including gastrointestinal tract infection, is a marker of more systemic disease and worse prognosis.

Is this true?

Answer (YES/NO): NO